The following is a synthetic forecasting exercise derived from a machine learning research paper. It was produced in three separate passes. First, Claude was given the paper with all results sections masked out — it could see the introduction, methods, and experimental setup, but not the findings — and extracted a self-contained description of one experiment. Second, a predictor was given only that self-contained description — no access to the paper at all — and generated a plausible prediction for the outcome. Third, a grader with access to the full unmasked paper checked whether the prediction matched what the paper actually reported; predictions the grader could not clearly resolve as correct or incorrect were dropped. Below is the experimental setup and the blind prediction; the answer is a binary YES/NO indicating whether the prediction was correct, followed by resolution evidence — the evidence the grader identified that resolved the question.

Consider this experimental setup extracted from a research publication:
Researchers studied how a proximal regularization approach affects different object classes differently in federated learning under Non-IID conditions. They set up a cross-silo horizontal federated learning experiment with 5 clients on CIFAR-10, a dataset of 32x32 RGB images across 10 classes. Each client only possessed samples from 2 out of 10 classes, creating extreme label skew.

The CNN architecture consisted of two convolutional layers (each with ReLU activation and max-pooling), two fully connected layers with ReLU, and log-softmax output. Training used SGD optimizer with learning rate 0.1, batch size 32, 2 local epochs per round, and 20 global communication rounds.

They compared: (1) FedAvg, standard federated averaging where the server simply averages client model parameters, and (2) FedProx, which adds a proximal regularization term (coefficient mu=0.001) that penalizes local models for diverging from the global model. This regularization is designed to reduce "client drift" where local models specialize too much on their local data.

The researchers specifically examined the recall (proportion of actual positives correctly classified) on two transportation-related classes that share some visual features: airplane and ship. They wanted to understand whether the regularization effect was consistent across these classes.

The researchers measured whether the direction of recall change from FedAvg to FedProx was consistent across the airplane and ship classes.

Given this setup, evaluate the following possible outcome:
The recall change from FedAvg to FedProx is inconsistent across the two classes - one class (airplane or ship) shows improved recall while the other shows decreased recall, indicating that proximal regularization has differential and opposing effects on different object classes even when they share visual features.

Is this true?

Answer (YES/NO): YES